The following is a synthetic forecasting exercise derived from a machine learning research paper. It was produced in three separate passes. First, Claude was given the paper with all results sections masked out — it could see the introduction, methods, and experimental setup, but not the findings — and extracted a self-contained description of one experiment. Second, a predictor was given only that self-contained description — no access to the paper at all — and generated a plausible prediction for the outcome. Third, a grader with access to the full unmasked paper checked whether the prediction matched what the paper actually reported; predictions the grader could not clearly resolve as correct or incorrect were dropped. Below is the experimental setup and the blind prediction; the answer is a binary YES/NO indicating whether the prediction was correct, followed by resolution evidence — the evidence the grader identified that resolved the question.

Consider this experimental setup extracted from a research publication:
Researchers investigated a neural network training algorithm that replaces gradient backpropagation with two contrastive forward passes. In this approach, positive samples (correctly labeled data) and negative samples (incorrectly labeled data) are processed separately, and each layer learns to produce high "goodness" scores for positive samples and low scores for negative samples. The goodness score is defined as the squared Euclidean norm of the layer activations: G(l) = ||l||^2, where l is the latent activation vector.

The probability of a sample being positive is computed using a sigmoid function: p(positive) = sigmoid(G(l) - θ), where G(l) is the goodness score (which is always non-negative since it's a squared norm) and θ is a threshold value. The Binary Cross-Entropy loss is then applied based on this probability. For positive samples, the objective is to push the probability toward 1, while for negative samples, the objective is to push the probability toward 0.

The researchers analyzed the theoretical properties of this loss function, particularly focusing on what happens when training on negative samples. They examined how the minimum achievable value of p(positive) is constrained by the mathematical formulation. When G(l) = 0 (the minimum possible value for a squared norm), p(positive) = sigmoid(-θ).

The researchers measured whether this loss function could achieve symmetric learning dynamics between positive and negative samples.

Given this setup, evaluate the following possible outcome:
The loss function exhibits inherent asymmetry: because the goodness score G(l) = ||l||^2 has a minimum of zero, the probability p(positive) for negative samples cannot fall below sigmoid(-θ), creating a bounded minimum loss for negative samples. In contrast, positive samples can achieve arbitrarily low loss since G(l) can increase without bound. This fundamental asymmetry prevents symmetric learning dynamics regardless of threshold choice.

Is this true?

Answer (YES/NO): YES